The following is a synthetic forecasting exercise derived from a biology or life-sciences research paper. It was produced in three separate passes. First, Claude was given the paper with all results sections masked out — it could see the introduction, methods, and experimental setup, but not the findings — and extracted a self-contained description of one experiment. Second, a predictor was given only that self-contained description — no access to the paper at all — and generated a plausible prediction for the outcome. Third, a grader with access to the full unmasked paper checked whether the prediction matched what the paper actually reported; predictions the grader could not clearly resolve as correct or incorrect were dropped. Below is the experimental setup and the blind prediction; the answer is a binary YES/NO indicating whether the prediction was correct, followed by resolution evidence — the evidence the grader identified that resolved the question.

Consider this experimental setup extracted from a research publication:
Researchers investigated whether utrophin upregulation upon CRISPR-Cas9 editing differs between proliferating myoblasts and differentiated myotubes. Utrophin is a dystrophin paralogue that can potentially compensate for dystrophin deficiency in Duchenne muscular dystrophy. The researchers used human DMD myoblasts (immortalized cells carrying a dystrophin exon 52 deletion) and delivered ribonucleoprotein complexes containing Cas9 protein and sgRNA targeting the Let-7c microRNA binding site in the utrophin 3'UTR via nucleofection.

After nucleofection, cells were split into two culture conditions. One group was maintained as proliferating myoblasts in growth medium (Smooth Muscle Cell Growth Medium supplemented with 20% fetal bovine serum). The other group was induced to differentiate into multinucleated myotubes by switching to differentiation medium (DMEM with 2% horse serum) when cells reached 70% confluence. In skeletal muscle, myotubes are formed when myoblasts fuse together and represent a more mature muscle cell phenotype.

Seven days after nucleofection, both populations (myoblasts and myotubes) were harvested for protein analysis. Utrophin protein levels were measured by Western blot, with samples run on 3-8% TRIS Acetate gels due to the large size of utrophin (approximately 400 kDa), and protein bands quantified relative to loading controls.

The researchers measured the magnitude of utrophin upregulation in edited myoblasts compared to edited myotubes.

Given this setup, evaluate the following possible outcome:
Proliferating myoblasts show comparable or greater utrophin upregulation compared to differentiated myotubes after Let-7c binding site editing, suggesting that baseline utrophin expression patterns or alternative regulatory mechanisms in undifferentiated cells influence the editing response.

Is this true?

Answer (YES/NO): YES